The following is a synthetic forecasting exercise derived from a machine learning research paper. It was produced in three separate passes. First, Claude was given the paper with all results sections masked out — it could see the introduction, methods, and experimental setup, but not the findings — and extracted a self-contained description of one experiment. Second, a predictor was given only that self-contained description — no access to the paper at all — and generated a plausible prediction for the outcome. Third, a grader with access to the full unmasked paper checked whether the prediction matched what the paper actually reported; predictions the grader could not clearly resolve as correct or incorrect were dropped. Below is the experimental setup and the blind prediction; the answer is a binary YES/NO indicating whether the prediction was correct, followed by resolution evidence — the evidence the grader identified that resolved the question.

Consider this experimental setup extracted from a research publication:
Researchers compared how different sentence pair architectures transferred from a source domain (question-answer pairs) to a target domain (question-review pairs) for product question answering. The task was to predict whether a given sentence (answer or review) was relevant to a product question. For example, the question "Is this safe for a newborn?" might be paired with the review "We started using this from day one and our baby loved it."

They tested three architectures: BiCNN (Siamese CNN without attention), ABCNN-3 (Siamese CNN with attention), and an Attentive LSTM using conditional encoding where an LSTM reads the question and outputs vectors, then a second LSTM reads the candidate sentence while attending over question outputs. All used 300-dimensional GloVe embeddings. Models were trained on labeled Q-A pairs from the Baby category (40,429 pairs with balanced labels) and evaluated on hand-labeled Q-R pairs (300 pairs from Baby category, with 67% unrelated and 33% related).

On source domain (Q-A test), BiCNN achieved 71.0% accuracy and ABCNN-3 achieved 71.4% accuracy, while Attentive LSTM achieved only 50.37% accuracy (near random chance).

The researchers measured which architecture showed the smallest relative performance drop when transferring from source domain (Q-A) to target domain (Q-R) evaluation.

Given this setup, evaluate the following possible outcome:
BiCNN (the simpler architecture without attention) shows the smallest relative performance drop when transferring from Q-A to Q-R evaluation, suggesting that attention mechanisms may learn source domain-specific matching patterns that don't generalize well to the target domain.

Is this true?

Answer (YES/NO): NO